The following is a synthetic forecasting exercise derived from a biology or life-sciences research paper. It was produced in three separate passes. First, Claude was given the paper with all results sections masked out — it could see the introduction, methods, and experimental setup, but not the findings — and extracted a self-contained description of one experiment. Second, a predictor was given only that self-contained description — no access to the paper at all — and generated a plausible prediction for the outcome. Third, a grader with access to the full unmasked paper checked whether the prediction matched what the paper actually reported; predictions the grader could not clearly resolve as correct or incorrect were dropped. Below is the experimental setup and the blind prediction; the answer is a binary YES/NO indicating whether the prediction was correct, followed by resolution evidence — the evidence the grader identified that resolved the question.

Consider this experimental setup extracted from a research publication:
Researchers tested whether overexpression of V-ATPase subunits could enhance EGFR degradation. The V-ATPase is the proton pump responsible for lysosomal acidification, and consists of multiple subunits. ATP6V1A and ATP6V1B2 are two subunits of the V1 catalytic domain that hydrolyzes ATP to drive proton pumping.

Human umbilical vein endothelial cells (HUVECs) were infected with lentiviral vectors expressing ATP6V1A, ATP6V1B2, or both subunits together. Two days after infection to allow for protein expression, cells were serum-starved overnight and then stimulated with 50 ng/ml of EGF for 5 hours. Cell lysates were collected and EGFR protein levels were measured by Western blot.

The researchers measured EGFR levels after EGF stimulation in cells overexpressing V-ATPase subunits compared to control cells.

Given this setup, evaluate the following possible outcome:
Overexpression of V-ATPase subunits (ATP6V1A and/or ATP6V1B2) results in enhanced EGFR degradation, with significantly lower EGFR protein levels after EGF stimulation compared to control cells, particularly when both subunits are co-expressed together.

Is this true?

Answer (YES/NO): NO